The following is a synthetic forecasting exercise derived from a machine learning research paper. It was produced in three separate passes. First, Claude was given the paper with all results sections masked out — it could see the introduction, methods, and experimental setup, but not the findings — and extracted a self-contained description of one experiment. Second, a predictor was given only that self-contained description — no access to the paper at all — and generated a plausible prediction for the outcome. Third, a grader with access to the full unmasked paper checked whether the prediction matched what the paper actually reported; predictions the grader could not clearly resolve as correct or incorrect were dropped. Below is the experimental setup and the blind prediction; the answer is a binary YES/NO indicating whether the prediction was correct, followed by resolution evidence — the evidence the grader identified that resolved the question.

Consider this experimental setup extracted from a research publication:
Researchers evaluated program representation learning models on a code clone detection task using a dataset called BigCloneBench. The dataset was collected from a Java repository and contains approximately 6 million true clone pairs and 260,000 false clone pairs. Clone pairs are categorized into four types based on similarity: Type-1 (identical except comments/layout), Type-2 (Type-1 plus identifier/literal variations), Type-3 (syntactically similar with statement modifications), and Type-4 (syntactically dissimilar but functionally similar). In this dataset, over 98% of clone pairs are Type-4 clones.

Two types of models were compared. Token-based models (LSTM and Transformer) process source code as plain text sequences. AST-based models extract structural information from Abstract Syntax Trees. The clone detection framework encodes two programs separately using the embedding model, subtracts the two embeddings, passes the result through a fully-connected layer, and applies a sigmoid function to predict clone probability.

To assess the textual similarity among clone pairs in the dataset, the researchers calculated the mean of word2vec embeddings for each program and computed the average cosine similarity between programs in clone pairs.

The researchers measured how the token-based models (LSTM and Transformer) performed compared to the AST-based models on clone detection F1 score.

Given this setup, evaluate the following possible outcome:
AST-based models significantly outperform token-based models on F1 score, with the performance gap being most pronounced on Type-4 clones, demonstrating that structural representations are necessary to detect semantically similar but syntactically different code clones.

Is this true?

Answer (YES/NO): NO